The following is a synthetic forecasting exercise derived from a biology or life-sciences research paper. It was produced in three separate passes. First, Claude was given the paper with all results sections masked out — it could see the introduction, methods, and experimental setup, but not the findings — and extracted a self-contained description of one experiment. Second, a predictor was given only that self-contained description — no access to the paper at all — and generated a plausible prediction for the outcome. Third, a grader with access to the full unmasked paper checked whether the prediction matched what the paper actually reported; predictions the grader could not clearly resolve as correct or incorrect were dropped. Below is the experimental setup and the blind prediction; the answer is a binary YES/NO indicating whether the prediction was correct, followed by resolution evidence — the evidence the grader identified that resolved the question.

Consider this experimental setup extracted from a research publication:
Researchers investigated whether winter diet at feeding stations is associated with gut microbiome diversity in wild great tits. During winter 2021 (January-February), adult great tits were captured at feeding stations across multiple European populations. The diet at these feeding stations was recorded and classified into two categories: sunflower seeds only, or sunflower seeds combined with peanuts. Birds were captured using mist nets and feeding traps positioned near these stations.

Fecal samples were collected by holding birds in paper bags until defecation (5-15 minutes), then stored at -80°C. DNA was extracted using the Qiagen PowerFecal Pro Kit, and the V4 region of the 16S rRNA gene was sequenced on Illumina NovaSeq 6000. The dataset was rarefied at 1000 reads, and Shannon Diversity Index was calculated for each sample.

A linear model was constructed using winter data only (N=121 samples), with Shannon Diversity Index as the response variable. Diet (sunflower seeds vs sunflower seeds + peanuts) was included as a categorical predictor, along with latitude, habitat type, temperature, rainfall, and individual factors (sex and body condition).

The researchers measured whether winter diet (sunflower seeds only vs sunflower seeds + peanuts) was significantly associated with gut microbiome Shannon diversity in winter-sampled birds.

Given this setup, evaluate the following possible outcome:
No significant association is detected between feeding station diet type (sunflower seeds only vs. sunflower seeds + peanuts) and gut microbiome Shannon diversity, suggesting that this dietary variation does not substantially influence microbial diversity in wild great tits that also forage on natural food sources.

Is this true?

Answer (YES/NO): YES